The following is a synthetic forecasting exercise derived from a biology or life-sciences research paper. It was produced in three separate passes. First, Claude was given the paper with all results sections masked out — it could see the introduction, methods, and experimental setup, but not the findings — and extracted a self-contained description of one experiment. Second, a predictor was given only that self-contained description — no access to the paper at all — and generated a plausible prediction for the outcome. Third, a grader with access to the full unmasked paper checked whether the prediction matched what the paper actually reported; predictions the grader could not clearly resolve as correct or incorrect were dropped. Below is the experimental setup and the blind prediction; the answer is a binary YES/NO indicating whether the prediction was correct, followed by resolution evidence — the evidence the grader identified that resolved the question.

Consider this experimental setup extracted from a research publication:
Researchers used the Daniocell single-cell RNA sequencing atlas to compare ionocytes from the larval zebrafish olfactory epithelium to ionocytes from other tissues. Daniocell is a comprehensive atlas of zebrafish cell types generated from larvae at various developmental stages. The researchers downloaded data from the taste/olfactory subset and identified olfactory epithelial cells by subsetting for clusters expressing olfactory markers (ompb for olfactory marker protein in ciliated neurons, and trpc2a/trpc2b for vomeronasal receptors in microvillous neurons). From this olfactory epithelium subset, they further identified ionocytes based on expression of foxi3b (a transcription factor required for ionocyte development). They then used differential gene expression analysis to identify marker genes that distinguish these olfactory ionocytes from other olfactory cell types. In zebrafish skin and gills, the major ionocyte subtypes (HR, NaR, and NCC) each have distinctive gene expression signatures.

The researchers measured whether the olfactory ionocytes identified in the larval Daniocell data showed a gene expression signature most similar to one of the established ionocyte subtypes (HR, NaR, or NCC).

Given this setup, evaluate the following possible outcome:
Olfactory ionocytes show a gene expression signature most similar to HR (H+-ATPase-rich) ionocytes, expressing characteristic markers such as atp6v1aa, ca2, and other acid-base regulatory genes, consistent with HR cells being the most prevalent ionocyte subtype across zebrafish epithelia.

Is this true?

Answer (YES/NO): NO